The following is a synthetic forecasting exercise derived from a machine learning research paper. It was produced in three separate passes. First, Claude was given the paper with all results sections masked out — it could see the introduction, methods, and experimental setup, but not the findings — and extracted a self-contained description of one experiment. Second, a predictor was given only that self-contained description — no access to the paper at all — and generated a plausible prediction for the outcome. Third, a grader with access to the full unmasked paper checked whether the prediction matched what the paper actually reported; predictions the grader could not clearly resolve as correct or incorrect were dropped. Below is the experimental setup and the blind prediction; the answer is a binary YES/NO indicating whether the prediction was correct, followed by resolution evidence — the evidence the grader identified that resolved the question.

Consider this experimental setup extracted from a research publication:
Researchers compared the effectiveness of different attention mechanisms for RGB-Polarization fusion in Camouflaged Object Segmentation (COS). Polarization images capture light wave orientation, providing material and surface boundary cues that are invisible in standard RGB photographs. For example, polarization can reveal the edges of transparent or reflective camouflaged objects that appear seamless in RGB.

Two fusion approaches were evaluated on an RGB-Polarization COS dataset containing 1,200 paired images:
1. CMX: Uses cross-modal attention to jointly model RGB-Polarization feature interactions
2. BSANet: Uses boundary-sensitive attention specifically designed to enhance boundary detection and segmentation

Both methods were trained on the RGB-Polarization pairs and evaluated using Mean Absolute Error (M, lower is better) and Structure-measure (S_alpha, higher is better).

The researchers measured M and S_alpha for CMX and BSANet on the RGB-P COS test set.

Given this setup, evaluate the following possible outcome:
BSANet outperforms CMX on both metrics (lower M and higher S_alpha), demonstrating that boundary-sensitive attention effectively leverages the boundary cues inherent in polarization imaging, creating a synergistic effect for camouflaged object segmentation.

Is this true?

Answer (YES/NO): NO